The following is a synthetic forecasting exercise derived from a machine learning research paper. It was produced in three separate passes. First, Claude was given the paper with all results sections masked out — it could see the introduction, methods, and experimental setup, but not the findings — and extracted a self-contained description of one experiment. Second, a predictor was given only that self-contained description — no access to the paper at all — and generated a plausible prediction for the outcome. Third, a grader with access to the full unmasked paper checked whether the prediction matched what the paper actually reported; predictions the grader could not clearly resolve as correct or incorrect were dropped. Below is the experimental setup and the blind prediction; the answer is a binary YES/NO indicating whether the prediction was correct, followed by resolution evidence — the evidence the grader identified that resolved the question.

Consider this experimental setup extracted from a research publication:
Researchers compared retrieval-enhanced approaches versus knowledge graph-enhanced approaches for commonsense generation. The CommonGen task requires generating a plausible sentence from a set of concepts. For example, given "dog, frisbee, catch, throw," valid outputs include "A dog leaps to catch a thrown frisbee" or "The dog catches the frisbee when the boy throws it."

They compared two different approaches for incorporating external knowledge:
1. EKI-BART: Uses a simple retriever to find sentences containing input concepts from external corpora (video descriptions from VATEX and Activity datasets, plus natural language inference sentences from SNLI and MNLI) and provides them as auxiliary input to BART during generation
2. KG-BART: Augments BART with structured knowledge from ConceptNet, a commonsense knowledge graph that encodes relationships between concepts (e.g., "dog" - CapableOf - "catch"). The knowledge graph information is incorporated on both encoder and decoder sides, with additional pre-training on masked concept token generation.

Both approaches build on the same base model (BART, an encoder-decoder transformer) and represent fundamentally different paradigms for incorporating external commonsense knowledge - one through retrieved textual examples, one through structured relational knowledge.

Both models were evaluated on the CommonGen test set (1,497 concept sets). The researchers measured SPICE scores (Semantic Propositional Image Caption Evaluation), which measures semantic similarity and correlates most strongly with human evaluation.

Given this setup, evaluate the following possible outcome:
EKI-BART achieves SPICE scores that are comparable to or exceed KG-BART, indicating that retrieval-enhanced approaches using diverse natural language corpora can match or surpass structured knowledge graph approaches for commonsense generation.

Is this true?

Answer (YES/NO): YES